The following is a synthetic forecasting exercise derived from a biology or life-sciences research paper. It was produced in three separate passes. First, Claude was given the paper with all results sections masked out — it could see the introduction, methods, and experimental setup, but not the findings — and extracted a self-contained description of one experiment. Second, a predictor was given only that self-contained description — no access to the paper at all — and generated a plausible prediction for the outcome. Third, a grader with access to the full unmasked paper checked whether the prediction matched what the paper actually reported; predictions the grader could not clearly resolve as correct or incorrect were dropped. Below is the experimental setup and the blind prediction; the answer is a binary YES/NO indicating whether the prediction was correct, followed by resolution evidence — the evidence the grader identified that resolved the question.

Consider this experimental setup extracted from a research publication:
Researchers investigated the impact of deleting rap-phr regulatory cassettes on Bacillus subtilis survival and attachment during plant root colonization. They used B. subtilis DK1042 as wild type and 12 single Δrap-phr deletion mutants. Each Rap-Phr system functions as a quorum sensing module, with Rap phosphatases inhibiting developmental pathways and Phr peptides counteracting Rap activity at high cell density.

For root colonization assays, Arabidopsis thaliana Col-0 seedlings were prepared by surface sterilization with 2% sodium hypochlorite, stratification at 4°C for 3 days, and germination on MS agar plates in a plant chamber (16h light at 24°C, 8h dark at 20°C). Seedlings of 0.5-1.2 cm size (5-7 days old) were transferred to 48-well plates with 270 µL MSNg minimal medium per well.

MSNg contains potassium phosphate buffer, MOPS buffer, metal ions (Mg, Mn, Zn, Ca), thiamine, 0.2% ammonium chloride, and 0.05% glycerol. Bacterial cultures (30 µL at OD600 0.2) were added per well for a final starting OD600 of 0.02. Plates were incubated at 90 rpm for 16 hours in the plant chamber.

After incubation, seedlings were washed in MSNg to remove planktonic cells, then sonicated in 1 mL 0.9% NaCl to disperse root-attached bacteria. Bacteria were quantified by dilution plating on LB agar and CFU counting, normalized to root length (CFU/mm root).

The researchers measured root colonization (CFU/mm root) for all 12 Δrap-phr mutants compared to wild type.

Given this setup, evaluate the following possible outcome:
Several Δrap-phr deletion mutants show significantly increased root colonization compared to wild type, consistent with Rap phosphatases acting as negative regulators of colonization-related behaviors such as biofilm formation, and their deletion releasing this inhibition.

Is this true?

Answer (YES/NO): NO